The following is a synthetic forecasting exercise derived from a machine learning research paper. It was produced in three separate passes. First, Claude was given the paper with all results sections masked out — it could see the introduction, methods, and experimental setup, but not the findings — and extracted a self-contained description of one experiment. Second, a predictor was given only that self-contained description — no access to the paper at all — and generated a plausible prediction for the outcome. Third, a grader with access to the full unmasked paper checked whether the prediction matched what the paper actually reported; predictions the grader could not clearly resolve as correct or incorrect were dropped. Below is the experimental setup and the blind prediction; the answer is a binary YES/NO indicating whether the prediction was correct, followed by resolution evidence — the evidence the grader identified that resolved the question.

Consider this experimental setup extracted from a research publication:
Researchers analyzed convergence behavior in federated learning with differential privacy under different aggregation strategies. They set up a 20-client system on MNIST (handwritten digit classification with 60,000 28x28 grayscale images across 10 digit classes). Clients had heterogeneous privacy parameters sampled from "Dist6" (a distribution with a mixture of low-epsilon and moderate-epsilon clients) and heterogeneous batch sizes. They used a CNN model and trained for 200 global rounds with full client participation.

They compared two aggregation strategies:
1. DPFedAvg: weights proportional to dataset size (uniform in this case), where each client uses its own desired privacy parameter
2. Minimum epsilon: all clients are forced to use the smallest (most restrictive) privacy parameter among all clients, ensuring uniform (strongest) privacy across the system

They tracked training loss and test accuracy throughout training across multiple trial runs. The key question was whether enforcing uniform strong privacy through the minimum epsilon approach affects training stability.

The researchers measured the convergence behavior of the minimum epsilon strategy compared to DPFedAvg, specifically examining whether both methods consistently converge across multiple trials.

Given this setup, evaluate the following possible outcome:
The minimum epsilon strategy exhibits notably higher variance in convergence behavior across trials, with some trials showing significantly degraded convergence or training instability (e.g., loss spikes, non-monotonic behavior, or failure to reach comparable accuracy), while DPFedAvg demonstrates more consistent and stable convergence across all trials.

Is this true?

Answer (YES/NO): YES